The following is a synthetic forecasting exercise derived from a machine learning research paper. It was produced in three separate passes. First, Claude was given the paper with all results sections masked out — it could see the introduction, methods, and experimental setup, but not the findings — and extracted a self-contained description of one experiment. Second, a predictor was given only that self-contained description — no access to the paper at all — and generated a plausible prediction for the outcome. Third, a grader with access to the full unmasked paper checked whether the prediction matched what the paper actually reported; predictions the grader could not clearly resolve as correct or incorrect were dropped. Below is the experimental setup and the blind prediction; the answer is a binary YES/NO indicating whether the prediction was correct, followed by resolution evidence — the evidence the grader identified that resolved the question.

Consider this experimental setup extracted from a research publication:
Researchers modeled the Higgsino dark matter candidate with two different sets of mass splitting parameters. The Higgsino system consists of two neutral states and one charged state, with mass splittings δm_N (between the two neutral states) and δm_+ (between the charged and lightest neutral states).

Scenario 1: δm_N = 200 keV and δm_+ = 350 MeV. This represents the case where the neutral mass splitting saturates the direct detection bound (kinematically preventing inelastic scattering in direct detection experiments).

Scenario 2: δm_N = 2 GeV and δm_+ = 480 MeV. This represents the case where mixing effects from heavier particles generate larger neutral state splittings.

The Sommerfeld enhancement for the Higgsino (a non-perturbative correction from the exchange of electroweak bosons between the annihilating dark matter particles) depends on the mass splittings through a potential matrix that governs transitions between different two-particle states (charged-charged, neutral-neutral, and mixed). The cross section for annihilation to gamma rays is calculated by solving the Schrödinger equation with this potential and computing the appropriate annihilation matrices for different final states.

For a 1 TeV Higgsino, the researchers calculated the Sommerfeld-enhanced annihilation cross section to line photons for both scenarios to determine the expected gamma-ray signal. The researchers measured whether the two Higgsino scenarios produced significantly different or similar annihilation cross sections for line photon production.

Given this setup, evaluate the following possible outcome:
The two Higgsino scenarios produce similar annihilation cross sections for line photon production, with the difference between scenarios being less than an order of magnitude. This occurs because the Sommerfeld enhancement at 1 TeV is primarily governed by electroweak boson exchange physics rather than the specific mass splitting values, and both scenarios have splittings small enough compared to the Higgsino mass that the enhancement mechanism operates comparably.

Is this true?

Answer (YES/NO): YES